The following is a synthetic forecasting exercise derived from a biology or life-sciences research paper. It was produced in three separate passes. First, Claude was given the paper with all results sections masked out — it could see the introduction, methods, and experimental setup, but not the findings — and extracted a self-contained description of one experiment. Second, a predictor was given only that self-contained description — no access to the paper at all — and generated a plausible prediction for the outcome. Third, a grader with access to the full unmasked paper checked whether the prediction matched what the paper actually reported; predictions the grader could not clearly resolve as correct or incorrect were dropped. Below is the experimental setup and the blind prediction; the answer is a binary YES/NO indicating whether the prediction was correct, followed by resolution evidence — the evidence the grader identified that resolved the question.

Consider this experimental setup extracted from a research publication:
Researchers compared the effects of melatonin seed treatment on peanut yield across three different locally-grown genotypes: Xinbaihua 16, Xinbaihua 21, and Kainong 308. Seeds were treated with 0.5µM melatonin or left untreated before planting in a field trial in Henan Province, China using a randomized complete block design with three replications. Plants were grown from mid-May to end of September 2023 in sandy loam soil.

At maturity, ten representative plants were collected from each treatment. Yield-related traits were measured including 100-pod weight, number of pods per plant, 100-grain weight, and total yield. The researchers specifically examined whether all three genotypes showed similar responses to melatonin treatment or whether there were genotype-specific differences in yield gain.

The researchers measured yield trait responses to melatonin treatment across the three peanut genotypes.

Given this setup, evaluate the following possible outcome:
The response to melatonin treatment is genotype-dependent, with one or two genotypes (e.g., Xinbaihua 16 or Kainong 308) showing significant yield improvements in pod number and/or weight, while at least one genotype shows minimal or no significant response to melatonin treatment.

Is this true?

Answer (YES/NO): YES